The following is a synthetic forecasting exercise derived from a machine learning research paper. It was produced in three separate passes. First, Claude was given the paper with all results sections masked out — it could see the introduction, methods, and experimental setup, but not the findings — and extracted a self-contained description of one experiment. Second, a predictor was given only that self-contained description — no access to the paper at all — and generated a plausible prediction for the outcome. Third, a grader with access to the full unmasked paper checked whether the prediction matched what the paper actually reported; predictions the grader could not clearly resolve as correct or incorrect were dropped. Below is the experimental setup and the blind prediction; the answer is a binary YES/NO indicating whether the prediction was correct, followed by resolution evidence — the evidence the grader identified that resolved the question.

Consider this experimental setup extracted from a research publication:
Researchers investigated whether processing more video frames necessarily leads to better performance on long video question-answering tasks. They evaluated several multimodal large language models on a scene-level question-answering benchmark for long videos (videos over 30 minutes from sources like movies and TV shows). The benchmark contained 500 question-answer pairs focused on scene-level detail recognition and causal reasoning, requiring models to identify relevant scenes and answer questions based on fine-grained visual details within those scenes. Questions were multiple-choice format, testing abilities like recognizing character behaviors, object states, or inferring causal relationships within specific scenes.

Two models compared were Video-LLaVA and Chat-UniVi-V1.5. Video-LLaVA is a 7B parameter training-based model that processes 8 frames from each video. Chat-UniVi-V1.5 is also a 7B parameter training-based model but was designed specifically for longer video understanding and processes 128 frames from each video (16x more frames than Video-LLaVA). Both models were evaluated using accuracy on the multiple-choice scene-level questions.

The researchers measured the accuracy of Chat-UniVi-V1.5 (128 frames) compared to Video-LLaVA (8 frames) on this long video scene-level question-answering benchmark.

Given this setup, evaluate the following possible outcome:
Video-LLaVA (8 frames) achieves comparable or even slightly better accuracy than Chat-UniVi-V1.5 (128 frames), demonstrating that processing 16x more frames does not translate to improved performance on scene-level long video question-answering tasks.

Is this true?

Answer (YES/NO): YES